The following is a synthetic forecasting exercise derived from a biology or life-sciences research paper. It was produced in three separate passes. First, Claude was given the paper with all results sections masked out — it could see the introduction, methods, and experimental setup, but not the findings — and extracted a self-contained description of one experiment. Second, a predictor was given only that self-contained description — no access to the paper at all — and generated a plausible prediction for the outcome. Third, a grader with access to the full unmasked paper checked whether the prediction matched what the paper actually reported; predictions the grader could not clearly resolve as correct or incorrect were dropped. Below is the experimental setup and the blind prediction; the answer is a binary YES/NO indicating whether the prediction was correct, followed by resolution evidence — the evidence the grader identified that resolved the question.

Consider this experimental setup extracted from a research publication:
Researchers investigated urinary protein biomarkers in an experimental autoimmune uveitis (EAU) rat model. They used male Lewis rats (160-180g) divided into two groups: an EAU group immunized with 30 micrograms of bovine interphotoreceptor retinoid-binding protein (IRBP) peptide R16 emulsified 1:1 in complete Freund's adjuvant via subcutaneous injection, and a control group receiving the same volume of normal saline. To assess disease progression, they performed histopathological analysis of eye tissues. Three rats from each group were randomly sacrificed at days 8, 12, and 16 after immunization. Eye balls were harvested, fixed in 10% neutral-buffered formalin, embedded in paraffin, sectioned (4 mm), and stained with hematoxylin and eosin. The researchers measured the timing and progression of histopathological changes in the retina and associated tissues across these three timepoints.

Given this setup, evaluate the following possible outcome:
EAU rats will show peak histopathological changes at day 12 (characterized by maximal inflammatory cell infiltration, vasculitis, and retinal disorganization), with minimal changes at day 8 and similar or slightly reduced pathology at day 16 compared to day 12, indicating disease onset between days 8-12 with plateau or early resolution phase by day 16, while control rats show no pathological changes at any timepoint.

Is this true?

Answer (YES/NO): YES